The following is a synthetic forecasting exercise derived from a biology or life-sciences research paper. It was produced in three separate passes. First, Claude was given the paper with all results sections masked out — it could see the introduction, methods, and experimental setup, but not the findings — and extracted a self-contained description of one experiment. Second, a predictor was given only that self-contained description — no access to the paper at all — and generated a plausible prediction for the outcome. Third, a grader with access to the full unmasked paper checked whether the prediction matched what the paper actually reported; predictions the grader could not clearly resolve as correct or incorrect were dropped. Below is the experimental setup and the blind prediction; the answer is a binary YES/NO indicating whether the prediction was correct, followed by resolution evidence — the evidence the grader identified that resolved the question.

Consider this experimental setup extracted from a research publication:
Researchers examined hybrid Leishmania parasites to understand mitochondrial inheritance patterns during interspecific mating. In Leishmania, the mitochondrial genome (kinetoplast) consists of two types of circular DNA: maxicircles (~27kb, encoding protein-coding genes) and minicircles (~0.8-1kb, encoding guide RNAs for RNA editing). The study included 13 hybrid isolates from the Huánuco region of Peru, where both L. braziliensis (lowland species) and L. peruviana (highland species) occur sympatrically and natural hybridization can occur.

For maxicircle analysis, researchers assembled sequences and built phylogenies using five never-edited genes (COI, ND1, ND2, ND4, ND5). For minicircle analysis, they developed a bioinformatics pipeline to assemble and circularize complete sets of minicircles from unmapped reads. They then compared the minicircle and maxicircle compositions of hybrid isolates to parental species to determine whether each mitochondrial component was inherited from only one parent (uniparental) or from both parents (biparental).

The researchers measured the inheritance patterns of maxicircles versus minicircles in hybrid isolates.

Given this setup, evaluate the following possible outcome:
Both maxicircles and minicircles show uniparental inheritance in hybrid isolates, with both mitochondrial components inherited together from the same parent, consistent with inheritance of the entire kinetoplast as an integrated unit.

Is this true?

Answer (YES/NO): NO